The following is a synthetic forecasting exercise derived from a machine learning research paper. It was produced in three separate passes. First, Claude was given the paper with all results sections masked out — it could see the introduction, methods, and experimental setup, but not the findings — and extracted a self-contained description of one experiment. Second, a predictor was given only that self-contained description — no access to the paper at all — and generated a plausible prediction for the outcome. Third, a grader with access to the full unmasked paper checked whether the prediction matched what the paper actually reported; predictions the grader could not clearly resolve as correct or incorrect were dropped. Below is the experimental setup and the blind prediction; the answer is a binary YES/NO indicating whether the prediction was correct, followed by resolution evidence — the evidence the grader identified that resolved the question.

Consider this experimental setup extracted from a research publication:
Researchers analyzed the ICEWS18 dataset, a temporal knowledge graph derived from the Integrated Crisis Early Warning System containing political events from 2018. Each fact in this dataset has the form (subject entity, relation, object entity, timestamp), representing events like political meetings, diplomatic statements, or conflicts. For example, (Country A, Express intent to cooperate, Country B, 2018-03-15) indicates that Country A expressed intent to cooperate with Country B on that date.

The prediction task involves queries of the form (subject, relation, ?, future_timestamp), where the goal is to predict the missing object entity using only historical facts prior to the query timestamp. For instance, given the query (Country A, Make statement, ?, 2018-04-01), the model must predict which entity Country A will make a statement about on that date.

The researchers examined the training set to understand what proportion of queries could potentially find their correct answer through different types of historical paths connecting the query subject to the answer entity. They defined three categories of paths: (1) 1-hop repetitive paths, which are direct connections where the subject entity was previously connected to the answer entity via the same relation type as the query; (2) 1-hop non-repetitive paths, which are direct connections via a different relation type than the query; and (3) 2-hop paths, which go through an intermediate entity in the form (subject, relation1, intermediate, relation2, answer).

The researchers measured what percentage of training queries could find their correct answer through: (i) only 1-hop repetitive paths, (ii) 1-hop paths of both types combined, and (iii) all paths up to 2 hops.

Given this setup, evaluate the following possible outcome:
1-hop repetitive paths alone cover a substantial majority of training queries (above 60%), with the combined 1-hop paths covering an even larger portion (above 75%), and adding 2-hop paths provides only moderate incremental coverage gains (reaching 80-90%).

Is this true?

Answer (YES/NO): NO